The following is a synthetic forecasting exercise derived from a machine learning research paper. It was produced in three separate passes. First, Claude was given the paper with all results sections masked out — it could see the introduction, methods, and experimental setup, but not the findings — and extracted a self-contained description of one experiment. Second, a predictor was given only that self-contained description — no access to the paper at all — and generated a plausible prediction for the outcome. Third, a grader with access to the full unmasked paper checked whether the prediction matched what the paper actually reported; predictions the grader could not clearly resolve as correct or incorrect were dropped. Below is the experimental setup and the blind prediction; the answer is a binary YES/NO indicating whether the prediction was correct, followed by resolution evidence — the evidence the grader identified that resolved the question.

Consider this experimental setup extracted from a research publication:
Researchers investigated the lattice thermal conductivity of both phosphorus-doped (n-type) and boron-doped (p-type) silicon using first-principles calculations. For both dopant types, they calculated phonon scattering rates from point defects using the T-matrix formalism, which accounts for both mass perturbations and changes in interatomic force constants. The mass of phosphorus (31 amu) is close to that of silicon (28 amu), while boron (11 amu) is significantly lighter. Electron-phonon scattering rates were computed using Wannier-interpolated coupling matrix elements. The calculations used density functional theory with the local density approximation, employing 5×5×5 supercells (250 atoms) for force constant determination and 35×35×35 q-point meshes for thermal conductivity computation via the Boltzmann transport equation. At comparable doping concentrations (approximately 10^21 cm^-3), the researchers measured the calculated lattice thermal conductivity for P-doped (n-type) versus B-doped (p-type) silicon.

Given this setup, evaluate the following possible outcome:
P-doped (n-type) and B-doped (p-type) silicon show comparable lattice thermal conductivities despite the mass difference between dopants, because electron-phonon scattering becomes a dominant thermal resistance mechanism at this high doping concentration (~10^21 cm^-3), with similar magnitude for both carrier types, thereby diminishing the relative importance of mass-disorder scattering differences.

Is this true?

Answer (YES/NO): NO